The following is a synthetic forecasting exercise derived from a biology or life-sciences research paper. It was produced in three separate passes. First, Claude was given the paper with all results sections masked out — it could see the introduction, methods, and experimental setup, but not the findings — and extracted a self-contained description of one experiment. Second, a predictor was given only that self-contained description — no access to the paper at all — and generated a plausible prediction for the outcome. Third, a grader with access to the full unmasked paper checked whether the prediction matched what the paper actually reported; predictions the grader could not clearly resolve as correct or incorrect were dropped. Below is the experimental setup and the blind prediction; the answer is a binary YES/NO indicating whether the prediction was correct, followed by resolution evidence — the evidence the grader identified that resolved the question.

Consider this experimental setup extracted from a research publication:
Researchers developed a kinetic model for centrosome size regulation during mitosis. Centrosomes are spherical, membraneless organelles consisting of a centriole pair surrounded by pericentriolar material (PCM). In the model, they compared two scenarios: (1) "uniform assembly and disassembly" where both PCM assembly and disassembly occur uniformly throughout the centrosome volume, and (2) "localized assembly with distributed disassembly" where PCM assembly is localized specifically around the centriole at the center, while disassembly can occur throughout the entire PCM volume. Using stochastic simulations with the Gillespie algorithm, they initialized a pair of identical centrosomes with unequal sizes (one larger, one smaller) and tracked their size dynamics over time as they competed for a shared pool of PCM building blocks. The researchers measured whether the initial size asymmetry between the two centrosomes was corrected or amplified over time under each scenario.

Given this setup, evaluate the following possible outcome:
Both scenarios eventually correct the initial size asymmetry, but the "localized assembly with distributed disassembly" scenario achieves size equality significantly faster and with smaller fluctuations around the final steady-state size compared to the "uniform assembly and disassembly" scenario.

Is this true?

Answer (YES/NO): NO